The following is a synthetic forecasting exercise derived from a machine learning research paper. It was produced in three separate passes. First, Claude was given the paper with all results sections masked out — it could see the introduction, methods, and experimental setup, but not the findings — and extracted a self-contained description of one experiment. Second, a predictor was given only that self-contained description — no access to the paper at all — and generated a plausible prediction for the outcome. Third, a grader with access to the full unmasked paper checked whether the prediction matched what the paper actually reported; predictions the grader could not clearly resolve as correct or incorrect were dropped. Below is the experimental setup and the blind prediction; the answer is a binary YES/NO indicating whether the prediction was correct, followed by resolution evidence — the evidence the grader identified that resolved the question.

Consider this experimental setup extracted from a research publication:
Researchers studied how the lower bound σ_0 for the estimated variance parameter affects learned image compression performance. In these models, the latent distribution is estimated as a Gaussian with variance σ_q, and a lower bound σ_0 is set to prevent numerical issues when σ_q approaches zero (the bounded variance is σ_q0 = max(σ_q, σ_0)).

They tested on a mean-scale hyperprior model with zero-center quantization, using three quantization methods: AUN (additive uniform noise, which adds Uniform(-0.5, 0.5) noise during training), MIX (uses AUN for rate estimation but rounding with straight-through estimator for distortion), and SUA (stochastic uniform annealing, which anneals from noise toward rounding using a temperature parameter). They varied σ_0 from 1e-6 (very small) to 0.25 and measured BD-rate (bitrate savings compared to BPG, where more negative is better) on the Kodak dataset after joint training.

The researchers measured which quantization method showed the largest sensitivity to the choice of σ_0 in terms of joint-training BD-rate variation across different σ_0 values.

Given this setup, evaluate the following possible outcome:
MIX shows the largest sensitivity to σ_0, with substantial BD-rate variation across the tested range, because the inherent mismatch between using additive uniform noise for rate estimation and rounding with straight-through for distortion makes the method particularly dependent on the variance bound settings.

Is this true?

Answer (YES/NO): NO